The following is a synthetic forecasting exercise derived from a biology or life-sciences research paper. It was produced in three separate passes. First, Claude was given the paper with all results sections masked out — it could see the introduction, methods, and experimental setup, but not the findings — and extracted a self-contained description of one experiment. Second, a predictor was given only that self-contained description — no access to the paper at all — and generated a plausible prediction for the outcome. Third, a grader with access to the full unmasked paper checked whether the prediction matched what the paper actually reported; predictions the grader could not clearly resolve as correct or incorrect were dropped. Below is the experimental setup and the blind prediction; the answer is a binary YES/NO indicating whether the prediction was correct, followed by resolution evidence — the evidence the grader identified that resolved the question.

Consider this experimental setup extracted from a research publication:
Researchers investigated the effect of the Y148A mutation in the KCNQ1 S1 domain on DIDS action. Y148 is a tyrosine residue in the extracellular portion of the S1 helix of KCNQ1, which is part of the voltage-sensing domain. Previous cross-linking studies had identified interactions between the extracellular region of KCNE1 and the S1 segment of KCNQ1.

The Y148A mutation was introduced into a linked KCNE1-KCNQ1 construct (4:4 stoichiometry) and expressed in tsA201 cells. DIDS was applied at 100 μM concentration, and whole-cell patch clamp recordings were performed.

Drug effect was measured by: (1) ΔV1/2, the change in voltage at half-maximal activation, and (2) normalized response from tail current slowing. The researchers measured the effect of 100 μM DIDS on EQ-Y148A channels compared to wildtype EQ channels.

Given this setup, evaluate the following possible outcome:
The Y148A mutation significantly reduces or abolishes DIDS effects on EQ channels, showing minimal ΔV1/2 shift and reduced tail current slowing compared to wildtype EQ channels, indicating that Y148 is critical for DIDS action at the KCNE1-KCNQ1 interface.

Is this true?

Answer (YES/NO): YES